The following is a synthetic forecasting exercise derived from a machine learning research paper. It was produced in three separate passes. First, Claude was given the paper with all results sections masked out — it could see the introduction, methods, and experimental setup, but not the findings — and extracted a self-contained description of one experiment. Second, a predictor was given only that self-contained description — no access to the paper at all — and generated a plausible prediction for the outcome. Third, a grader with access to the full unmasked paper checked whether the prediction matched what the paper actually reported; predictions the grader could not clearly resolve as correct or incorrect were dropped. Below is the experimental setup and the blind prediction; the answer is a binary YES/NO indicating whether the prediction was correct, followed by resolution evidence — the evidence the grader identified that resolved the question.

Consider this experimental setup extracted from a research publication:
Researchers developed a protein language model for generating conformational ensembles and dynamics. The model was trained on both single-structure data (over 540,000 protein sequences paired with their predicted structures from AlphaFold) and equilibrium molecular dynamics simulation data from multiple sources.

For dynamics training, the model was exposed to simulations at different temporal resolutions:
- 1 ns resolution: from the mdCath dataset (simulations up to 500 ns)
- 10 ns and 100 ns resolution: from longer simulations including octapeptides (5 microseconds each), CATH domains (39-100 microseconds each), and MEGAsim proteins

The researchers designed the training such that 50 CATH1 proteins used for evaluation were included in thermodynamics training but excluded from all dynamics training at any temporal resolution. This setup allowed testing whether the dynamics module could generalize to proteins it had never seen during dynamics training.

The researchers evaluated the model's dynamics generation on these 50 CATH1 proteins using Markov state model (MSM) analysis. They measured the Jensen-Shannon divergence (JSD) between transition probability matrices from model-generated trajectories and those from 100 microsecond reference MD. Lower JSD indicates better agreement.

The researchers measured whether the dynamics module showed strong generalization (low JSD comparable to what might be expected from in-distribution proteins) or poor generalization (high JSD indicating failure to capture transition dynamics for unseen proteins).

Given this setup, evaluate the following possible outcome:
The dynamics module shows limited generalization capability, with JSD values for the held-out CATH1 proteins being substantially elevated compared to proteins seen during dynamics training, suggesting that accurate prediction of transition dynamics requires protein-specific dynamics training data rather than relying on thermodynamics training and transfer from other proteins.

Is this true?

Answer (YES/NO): NO